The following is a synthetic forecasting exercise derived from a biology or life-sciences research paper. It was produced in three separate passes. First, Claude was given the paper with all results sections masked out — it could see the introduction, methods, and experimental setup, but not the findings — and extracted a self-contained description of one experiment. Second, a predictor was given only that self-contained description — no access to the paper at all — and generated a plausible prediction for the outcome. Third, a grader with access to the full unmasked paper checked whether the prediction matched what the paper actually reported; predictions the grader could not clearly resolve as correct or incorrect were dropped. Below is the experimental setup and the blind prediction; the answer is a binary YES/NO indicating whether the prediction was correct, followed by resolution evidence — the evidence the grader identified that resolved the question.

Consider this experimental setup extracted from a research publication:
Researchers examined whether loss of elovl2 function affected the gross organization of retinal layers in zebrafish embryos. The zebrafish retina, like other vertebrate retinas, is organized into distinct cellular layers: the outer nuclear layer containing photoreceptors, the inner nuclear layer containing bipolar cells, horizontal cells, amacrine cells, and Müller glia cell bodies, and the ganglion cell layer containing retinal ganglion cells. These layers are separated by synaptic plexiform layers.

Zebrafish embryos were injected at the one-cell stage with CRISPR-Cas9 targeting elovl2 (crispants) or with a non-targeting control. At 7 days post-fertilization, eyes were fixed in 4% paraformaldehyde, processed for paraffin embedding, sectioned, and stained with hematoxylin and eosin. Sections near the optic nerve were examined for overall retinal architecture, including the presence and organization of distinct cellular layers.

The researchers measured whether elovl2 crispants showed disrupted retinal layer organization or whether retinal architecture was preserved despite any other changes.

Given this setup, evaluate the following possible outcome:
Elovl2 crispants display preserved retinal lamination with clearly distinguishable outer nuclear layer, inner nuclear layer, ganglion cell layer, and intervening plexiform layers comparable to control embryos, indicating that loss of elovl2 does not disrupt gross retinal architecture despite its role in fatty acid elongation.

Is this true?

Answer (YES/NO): YES